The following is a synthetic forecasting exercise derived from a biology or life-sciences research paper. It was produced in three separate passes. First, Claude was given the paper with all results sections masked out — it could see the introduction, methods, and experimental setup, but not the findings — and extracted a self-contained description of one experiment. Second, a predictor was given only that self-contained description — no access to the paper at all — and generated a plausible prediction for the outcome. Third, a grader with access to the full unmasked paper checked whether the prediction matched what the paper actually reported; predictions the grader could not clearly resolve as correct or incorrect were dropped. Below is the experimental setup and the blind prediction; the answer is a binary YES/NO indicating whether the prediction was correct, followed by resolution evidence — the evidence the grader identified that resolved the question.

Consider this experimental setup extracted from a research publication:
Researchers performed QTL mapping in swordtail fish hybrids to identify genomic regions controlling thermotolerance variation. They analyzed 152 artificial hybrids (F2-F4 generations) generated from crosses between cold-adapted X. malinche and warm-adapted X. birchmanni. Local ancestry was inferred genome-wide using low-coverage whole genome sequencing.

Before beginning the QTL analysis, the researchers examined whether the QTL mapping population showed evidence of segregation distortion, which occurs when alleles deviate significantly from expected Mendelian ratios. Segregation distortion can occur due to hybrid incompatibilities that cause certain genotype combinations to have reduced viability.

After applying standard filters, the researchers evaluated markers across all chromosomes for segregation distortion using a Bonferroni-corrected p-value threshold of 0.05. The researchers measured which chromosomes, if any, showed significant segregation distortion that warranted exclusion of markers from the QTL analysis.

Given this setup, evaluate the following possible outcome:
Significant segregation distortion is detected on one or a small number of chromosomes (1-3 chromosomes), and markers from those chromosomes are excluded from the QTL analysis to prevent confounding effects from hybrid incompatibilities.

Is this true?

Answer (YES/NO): YES